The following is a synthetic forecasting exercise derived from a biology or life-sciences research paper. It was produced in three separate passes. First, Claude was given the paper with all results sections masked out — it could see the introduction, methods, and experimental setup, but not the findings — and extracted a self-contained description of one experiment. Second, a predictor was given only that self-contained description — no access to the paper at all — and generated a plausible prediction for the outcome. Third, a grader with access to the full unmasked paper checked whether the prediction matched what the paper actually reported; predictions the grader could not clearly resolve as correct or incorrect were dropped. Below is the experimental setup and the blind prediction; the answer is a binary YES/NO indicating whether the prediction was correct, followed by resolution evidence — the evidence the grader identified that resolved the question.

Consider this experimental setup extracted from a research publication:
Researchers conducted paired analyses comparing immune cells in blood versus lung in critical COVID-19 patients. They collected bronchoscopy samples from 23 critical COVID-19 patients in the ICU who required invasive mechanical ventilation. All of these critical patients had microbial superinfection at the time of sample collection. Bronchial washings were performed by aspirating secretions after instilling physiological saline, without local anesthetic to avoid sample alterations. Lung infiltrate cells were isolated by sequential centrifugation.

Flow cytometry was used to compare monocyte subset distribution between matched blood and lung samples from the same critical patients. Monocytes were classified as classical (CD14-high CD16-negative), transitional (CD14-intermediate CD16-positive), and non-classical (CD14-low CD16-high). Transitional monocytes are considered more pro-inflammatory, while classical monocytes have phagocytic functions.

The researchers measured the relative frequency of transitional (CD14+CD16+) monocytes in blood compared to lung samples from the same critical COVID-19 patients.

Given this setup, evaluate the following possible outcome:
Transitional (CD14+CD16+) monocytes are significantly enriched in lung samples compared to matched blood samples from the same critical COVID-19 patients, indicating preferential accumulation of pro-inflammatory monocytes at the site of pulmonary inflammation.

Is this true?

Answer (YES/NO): YES